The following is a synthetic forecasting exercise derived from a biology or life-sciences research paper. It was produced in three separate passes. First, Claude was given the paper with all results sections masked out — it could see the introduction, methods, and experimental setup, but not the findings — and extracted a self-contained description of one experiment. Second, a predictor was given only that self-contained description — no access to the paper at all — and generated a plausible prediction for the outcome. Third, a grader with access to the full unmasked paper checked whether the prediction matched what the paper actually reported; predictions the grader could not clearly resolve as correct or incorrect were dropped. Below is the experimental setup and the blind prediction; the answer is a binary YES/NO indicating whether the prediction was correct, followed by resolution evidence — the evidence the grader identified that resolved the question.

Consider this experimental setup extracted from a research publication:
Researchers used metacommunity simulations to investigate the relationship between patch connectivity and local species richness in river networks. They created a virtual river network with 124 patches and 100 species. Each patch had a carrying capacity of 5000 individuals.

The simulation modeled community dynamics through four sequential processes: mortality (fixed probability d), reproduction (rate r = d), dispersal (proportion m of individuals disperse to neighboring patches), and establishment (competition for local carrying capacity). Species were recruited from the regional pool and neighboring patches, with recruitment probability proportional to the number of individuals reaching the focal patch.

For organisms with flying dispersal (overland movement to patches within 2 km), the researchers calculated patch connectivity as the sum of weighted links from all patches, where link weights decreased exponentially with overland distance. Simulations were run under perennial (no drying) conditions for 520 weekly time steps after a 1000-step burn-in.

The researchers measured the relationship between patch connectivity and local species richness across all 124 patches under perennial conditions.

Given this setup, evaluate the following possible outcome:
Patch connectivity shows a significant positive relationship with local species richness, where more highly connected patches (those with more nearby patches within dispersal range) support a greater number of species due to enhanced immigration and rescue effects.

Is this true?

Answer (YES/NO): YES